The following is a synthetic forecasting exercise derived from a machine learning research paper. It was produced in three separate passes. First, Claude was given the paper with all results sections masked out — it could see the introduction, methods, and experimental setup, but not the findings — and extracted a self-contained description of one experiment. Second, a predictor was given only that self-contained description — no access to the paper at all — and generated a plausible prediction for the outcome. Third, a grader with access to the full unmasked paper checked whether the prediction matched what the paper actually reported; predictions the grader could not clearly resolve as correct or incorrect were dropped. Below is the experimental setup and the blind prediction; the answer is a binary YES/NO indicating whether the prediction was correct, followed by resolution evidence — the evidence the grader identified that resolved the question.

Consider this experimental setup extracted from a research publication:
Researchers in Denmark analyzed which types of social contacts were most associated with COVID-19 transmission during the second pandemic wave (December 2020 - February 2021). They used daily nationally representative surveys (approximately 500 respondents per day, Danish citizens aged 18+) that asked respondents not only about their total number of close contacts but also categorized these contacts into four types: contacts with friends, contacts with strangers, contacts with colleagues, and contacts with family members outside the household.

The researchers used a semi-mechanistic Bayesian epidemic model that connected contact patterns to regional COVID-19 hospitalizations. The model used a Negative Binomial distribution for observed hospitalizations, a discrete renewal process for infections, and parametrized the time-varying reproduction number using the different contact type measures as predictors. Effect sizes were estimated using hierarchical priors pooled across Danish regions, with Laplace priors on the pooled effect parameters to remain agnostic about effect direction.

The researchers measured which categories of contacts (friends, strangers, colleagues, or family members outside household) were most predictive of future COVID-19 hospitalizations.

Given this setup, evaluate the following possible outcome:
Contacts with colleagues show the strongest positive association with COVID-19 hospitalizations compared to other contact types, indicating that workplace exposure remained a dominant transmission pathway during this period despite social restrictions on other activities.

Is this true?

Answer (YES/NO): NO